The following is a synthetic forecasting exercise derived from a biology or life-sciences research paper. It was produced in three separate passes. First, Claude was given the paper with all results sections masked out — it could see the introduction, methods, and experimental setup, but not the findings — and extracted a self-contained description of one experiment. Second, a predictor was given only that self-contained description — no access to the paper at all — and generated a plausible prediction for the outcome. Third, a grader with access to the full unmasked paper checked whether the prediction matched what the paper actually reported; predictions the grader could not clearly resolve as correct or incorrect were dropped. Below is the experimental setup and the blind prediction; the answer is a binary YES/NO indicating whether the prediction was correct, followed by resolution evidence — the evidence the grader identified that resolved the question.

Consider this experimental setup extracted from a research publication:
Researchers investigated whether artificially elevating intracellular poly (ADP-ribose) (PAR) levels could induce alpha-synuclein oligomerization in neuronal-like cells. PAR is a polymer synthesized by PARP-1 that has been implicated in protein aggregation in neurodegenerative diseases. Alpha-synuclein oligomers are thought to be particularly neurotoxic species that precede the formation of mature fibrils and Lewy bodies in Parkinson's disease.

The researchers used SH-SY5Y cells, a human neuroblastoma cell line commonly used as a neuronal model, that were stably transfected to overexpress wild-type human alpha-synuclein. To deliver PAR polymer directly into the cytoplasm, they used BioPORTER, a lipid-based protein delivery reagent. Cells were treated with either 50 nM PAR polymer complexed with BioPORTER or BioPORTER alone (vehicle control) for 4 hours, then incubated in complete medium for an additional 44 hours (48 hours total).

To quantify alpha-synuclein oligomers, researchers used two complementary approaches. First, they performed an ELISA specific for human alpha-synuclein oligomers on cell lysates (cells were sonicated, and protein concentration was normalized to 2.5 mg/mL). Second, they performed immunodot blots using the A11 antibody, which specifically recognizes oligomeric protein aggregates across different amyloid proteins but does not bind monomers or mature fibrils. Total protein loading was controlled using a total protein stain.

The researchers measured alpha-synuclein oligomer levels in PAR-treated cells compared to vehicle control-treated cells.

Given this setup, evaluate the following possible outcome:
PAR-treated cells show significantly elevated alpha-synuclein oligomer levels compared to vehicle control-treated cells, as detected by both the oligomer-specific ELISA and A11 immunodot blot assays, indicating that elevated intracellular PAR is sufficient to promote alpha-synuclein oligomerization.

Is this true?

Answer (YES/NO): YES